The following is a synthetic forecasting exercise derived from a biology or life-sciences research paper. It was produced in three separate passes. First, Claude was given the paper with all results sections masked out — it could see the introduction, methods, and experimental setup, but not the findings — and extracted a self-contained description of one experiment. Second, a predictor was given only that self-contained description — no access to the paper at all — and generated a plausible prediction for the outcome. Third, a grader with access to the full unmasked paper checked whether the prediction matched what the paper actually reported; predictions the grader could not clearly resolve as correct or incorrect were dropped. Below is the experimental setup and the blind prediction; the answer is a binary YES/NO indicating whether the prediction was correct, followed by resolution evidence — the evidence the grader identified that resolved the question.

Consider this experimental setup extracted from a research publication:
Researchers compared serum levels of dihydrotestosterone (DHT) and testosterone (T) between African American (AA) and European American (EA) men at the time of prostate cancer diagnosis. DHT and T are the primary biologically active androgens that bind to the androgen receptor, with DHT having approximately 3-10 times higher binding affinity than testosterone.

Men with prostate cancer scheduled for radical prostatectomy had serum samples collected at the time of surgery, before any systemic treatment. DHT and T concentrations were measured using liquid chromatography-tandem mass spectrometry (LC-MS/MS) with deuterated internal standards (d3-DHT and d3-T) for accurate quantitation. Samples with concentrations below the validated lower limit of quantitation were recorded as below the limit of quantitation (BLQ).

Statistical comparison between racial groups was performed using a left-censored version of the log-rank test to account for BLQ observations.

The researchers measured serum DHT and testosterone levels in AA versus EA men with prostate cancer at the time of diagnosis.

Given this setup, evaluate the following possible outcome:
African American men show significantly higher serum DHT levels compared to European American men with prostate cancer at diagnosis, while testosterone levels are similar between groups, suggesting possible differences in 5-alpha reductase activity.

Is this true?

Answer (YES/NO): NO